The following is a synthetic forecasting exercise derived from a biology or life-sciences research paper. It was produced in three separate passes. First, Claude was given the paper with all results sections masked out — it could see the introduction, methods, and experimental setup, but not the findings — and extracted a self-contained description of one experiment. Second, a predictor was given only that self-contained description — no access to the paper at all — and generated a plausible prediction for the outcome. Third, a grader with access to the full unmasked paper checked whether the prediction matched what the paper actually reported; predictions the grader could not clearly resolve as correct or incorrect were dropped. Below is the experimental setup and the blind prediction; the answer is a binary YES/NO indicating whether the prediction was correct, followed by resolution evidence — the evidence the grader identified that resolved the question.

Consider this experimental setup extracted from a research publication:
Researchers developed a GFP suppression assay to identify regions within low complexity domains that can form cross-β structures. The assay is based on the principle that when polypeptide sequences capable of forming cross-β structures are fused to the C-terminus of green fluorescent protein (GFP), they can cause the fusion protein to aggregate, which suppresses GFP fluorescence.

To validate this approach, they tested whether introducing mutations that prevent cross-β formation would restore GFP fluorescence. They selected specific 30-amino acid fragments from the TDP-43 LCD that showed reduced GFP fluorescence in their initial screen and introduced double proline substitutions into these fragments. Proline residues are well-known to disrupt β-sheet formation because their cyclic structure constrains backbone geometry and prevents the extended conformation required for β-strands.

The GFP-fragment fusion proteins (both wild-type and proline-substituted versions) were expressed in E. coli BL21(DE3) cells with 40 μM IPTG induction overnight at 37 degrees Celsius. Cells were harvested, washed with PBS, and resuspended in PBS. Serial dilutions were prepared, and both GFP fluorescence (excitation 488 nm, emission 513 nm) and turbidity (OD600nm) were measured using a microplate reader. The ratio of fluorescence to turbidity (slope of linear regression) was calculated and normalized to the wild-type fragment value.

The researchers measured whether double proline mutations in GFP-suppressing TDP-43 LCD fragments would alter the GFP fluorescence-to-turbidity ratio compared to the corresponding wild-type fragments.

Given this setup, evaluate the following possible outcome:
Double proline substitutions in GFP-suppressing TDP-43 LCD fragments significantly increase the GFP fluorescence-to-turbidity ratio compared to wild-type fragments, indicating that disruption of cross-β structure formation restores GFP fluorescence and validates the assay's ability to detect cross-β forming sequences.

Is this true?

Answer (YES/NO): NO